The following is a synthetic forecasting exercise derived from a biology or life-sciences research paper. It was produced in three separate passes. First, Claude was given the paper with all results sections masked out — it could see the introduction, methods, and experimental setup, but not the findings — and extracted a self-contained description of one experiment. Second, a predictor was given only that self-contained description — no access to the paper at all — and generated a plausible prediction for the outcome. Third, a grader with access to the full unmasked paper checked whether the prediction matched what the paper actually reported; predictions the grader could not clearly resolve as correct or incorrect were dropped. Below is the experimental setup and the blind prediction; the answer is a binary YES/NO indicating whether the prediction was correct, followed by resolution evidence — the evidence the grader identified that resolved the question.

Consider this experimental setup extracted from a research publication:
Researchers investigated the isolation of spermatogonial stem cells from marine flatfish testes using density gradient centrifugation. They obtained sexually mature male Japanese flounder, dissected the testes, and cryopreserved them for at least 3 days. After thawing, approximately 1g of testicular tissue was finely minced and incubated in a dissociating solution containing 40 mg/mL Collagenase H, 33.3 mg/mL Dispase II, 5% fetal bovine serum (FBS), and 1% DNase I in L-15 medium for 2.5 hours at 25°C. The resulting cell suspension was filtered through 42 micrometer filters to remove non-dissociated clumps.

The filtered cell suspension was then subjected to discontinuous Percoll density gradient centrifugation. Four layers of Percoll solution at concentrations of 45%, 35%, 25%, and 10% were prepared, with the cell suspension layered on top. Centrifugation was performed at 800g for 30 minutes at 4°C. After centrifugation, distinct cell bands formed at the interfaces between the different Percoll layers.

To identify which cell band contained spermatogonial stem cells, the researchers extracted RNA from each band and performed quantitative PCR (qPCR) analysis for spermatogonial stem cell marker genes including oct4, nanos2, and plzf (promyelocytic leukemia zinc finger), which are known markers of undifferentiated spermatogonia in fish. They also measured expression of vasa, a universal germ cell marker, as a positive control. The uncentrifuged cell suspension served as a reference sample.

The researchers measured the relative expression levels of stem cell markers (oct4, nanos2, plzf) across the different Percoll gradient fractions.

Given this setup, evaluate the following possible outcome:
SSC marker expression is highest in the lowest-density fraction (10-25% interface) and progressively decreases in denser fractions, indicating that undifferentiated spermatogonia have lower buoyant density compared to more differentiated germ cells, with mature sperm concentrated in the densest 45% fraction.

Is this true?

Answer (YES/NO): NO